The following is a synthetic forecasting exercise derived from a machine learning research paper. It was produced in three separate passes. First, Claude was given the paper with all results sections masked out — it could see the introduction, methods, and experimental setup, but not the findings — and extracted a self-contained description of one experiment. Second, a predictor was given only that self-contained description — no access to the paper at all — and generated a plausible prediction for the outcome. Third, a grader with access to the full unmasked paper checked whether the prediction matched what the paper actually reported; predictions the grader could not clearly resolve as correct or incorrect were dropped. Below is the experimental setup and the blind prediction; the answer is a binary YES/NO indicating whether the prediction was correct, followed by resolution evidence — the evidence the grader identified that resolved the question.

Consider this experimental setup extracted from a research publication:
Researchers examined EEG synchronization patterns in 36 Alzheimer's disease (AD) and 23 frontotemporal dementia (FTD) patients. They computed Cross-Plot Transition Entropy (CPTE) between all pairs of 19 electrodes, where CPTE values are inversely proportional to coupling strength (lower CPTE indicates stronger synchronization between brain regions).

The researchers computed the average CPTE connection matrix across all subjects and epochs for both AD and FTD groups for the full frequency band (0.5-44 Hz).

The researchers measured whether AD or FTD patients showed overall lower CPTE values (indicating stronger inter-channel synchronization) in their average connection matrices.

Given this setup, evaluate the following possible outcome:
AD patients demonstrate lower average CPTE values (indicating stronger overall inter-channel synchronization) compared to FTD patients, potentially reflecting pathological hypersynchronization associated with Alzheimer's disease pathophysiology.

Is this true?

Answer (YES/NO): NO